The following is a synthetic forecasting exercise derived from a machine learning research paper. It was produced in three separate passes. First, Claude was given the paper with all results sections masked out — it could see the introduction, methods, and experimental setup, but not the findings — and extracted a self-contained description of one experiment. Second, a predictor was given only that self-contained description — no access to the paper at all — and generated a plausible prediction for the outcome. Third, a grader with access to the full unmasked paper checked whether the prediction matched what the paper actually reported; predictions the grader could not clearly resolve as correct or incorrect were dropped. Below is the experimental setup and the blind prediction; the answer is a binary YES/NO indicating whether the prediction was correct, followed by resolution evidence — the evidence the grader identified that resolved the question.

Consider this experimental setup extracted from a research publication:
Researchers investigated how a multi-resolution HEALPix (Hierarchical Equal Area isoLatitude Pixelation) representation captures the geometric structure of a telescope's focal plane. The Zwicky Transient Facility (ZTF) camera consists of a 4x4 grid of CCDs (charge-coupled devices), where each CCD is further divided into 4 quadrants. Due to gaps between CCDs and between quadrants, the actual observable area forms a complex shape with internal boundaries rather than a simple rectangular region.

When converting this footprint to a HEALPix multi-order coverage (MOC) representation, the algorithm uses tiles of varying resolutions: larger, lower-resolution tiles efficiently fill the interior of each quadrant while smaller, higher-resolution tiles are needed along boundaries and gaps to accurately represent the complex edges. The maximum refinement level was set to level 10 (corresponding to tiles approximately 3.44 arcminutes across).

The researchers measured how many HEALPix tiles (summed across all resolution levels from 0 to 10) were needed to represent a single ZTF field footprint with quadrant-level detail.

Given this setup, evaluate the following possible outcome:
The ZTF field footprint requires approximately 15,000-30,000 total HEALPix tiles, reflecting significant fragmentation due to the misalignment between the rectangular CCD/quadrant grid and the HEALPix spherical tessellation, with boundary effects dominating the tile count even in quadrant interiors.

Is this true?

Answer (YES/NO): NO